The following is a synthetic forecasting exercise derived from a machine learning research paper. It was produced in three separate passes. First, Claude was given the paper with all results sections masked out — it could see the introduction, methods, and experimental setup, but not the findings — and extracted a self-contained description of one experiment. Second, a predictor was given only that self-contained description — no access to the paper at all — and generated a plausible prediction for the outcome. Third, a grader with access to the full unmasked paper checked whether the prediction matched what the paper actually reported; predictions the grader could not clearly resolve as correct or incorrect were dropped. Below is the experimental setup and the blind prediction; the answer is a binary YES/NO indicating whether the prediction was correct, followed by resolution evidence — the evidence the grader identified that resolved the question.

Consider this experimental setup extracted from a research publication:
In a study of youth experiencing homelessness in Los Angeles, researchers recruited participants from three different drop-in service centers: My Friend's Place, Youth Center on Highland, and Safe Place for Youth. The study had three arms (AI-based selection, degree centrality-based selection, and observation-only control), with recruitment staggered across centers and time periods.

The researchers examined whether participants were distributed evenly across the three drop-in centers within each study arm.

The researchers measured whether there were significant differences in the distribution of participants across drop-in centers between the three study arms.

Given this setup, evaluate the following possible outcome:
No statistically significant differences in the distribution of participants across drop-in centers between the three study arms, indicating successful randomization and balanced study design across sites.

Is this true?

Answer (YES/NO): NO